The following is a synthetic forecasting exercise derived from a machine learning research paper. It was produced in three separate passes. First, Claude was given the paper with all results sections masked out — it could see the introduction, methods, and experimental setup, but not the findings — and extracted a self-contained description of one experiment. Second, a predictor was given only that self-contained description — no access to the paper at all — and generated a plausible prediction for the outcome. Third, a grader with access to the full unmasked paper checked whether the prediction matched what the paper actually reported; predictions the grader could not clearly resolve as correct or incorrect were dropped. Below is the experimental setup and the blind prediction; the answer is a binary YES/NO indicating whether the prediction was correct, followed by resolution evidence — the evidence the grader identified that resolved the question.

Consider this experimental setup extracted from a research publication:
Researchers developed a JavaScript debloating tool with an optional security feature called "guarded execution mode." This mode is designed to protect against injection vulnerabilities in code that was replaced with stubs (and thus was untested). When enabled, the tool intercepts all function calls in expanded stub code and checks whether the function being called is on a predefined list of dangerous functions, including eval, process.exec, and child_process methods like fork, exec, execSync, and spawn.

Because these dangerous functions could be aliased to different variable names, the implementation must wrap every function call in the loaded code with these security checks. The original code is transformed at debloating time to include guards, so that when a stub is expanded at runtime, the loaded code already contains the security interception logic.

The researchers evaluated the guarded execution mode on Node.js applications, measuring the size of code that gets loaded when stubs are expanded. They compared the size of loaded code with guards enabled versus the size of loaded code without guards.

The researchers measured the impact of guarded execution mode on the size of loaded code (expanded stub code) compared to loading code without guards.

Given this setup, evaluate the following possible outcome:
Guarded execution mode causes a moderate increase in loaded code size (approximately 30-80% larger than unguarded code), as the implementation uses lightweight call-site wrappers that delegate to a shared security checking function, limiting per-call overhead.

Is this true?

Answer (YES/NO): NO